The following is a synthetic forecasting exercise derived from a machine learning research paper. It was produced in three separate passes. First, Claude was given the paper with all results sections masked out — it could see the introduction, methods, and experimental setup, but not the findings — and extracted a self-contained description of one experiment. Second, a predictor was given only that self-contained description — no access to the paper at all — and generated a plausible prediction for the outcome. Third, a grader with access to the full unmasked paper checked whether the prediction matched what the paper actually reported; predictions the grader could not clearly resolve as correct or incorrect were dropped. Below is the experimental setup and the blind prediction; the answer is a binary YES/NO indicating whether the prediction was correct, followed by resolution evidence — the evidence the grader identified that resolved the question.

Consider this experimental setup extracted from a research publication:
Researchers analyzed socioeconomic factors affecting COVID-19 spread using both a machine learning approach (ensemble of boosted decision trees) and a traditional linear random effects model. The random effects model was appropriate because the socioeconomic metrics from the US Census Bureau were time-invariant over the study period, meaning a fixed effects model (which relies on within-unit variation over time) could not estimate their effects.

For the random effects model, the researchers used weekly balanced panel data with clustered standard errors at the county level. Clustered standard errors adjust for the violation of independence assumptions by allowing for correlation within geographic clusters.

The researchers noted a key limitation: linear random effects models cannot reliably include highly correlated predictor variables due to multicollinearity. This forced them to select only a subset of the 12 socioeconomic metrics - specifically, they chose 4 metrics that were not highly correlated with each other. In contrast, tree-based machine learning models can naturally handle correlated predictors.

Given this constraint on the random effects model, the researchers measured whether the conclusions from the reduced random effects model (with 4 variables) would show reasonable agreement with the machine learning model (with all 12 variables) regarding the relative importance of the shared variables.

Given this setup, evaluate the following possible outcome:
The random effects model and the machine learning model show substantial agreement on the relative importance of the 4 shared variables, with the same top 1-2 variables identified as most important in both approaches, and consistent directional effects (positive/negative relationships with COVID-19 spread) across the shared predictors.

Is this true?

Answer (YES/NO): NO